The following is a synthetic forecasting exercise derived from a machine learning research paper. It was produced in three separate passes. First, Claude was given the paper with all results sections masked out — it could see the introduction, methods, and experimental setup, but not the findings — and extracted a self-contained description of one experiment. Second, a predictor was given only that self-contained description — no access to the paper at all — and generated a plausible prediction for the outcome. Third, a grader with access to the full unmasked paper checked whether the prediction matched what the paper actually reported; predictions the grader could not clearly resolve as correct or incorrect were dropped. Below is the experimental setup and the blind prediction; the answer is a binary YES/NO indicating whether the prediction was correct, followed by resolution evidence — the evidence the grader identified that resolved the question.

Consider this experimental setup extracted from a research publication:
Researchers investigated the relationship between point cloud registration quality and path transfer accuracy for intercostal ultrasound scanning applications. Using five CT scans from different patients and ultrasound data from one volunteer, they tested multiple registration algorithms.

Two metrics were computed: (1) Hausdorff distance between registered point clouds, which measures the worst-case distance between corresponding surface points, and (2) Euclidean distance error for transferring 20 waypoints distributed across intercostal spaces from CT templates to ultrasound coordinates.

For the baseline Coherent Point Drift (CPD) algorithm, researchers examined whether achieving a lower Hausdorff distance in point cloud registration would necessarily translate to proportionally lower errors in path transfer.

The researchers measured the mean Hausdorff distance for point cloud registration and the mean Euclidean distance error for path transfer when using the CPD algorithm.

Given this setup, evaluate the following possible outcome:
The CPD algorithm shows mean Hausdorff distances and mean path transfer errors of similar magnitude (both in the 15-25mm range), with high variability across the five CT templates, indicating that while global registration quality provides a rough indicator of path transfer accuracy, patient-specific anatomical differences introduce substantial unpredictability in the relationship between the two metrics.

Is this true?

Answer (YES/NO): NO